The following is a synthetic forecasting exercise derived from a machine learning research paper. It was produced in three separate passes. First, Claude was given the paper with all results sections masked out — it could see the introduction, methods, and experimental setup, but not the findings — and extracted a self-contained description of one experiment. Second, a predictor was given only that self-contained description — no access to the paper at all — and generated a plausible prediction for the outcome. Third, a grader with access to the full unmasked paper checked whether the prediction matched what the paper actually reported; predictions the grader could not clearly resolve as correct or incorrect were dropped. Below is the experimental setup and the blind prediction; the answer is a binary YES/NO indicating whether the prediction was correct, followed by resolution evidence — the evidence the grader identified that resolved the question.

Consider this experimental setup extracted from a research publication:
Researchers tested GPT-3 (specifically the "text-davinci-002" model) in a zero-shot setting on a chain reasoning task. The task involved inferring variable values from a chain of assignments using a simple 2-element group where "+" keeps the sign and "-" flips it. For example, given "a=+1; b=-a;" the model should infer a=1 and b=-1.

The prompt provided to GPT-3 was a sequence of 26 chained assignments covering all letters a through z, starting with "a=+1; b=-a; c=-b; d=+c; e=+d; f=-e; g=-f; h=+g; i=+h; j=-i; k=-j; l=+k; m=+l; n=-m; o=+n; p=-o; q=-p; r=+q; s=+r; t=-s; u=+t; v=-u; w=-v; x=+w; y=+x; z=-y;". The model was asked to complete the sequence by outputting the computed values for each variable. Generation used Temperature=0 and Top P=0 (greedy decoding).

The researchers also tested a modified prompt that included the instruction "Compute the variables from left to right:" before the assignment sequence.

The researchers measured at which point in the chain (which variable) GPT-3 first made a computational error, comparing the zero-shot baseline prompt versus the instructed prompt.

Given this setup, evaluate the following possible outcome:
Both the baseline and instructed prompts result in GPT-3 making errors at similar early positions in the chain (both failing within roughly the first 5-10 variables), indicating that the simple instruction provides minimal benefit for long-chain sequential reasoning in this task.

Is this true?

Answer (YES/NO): NO